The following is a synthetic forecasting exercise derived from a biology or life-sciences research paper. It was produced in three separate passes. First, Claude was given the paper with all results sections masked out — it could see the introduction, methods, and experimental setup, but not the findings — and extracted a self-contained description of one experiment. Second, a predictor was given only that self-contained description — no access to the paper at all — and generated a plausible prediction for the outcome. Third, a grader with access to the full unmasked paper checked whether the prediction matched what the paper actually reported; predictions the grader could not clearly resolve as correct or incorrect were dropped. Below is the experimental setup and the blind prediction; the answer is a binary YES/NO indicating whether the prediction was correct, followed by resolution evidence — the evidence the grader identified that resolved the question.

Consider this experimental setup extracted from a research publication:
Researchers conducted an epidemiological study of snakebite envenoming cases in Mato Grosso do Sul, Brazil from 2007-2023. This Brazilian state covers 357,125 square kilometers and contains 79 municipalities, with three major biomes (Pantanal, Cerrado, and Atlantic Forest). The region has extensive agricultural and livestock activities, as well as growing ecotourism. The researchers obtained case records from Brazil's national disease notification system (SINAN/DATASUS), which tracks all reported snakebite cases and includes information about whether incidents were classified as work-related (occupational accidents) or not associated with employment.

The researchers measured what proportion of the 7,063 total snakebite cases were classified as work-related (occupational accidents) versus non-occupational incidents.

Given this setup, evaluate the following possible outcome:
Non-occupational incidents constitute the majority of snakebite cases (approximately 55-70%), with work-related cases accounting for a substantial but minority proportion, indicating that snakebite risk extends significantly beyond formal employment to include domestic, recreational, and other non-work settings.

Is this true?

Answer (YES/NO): NO